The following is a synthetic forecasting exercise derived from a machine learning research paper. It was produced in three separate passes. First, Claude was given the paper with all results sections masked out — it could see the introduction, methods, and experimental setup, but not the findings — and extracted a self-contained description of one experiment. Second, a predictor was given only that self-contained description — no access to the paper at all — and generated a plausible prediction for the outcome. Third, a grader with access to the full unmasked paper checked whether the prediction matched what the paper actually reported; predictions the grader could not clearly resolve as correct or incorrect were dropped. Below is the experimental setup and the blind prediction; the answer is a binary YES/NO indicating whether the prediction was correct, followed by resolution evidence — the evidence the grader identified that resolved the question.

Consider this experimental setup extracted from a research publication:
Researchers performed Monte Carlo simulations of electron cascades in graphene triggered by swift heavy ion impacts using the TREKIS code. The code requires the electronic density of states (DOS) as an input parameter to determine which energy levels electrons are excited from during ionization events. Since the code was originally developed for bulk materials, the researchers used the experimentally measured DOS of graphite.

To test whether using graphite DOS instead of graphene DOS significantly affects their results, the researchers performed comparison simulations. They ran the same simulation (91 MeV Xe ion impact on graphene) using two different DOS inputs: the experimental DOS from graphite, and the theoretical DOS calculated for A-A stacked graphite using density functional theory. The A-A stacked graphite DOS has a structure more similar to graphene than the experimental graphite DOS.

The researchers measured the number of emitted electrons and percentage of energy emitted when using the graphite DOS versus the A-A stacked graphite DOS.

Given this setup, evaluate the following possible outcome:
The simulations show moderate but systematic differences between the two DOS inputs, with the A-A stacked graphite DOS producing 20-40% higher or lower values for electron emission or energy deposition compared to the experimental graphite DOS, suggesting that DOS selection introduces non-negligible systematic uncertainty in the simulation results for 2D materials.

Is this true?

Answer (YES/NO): NO